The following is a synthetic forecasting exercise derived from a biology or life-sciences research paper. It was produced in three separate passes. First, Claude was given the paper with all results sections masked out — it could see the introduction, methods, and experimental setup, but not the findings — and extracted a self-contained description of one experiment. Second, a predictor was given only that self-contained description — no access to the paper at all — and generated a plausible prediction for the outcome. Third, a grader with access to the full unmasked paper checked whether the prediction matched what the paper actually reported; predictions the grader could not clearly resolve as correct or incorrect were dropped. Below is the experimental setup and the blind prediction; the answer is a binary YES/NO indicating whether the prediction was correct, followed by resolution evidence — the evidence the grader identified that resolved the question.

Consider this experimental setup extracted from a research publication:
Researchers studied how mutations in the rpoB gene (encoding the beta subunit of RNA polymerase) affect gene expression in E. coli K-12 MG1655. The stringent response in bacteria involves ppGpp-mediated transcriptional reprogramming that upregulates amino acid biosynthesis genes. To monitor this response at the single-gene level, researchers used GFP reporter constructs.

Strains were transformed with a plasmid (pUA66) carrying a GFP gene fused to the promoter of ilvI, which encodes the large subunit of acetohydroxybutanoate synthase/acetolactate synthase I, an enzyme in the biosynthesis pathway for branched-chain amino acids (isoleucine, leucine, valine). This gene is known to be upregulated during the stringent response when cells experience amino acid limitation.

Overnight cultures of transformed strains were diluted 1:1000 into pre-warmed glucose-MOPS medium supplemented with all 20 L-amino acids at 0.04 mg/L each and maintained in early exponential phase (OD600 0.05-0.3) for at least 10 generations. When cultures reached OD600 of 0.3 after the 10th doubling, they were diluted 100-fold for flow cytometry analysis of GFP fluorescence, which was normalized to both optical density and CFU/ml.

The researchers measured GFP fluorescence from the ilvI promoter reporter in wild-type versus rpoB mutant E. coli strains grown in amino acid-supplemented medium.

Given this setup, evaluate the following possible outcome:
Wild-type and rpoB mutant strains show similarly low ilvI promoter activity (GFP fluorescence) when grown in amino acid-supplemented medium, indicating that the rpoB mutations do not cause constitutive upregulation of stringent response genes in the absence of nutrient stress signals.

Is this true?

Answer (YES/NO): NO